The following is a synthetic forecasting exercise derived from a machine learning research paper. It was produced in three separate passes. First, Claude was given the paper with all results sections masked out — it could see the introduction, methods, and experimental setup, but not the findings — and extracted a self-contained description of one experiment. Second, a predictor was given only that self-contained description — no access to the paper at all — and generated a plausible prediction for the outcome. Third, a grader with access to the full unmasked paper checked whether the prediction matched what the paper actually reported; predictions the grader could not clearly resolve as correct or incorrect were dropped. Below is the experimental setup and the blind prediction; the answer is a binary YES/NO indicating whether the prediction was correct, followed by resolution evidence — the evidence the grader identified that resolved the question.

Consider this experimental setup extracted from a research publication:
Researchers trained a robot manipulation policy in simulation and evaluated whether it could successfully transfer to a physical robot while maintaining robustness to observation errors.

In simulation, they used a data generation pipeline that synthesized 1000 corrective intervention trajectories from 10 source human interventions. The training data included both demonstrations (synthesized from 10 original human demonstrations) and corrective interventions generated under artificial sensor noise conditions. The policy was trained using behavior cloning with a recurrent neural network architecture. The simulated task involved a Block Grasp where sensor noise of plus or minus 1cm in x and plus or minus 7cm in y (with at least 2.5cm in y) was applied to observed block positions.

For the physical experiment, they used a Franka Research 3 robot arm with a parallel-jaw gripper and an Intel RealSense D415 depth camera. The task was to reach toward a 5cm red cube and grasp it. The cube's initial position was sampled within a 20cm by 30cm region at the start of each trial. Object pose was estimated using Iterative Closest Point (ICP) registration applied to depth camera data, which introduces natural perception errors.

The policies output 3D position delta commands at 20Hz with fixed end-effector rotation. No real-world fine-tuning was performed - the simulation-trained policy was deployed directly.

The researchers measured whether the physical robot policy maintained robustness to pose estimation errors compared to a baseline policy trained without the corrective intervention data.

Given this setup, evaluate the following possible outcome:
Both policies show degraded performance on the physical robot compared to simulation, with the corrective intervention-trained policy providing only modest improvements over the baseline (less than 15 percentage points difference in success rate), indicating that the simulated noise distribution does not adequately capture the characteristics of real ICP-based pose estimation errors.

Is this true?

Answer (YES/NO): NO